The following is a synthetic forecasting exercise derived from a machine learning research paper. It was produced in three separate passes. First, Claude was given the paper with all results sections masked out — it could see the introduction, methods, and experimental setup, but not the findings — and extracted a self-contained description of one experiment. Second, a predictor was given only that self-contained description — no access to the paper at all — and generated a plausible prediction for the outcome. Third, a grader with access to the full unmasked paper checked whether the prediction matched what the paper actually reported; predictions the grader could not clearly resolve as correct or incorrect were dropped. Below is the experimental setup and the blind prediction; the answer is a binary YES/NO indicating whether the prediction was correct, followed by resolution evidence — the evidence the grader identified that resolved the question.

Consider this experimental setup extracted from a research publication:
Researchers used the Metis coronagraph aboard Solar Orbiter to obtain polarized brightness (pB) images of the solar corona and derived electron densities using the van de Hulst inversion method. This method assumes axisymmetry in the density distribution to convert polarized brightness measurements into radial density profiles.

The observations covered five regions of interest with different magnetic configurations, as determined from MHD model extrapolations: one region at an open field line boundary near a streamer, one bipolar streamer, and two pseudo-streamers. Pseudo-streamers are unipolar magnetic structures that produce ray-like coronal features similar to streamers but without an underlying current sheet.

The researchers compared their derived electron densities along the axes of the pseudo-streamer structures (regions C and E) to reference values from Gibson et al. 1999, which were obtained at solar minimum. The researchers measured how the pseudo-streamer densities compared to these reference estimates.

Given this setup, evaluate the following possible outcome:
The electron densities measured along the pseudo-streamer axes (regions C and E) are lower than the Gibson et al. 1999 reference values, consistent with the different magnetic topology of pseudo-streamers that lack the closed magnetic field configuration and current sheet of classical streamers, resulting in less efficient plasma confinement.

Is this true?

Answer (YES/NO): NO